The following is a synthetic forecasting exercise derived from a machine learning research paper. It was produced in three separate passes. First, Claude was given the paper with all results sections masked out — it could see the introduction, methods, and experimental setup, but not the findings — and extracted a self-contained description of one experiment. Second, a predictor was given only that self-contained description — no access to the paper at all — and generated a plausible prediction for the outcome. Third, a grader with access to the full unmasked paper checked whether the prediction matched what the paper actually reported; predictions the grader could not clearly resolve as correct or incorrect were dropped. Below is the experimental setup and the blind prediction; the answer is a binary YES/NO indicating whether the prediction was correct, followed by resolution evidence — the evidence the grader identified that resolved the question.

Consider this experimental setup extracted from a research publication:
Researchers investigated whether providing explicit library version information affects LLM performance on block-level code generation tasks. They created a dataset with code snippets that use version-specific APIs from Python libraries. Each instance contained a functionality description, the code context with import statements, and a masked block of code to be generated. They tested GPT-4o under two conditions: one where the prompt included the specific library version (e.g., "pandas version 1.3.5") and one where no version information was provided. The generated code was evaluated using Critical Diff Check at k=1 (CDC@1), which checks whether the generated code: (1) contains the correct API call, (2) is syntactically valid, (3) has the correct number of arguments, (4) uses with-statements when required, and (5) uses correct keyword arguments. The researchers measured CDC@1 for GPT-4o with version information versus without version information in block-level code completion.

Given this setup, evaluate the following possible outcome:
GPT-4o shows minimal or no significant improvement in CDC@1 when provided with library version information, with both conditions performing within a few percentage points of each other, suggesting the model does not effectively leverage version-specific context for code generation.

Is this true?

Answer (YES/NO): YES